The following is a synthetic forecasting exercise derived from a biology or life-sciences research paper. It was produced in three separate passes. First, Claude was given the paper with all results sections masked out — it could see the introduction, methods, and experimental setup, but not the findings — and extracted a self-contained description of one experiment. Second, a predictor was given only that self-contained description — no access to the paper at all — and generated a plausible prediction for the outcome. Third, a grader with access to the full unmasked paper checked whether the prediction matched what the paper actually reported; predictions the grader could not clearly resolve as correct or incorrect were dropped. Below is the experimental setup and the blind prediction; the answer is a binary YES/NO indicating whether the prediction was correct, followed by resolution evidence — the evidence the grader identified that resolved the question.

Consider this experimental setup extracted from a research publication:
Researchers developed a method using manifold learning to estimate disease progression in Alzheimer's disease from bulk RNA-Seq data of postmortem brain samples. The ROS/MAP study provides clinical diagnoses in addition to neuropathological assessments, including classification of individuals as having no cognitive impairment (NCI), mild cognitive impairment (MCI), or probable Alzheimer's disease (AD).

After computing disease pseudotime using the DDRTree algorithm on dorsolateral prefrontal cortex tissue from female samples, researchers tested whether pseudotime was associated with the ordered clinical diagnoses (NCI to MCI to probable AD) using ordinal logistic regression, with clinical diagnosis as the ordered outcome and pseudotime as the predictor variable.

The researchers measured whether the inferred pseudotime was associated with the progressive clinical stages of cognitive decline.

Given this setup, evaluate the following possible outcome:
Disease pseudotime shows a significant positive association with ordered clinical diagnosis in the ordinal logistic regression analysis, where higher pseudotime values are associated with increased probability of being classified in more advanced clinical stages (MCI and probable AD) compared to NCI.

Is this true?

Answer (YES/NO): YES